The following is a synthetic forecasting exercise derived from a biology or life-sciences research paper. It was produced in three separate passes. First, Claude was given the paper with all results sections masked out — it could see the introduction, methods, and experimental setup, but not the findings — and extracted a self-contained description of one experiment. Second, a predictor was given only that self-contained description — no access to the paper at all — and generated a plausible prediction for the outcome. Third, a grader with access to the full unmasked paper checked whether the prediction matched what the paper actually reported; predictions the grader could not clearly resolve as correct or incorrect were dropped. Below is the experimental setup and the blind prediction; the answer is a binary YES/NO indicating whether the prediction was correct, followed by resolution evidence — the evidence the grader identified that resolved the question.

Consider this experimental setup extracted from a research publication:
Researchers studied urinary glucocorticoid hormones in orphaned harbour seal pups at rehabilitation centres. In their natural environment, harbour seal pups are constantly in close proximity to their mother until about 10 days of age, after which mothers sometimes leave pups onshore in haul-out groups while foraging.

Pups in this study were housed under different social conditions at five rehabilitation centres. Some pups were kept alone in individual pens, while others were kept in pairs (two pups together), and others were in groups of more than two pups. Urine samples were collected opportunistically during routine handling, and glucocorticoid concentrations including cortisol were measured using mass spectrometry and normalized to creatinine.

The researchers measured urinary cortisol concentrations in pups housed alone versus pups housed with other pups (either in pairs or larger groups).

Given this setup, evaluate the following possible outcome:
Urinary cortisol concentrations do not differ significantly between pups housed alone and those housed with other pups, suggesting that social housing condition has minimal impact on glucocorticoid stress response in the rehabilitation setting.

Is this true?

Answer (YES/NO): NO